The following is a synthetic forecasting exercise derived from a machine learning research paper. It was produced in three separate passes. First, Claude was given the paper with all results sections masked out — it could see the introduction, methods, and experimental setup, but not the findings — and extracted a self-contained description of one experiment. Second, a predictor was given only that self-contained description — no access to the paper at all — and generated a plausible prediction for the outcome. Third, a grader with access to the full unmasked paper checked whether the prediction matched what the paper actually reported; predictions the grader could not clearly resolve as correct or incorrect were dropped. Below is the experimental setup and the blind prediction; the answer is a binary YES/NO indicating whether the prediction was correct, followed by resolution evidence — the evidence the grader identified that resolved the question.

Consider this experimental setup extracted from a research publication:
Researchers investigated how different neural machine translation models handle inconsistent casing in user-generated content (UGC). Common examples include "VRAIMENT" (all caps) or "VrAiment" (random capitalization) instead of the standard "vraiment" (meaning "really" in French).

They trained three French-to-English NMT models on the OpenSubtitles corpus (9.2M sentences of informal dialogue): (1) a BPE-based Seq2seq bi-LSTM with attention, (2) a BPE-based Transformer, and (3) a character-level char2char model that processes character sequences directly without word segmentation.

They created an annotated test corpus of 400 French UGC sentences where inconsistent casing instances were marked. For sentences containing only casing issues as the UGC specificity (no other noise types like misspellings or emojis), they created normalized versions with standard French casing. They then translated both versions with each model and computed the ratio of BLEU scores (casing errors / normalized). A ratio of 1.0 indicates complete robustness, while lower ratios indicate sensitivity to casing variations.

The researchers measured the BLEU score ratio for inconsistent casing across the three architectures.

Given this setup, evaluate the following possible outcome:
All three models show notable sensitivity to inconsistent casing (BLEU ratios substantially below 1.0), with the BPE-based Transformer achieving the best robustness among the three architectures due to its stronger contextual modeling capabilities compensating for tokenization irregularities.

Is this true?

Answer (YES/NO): NO